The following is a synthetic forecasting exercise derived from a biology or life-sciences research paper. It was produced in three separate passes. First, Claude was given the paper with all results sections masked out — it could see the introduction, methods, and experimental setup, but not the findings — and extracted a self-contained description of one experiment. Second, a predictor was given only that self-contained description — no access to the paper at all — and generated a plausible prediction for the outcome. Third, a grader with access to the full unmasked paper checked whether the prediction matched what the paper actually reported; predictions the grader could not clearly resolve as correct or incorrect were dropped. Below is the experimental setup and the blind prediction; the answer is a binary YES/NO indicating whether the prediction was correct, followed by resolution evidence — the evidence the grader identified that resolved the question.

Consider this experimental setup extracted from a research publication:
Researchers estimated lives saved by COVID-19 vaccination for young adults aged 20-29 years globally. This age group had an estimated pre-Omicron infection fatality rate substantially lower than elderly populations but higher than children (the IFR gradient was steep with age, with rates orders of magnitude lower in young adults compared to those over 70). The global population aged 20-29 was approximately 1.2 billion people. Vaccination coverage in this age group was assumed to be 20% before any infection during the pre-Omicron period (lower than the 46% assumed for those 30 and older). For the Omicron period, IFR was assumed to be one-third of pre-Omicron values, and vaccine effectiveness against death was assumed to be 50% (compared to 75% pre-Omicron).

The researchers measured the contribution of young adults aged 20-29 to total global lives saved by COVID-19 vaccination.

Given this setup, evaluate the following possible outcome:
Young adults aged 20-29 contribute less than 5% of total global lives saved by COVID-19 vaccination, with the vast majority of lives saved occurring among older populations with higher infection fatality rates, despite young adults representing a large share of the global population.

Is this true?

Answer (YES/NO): YES